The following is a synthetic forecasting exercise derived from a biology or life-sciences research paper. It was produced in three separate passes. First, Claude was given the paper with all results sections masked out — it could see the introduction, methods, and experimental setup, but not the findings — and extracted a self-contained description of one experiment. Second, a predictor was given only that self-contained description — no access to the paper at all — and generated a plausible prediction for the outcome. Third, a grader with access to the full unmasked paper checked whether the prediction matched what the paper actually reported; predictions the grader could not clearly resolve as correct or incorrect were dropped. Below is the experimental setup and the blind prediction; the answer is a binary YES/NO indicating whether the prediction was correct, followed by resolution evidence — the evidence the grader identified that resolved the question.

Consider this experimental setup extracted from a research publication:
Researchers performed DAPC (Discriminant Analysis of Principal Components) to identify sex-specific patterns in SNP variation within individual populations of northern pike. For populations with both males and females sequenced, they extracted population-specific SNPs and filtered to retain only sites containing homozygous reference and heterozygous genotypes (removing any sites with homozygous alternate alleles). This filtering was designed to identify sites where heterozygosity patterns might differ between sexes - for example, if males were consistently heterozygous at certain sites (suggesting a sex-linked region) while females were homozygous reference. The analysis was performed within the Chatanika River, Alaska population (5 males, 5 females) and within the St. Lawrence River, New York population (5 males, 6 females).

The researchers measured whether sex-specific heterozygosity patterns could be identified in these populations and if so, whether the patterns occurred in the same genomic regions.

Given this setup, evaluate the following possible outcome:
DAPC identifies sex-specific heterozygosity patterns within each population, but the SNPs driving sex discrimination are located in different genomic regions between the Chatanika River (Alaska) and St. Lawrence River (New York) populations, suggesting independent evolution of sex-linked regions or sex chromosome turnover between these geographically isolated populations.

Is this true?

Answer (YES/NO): NO